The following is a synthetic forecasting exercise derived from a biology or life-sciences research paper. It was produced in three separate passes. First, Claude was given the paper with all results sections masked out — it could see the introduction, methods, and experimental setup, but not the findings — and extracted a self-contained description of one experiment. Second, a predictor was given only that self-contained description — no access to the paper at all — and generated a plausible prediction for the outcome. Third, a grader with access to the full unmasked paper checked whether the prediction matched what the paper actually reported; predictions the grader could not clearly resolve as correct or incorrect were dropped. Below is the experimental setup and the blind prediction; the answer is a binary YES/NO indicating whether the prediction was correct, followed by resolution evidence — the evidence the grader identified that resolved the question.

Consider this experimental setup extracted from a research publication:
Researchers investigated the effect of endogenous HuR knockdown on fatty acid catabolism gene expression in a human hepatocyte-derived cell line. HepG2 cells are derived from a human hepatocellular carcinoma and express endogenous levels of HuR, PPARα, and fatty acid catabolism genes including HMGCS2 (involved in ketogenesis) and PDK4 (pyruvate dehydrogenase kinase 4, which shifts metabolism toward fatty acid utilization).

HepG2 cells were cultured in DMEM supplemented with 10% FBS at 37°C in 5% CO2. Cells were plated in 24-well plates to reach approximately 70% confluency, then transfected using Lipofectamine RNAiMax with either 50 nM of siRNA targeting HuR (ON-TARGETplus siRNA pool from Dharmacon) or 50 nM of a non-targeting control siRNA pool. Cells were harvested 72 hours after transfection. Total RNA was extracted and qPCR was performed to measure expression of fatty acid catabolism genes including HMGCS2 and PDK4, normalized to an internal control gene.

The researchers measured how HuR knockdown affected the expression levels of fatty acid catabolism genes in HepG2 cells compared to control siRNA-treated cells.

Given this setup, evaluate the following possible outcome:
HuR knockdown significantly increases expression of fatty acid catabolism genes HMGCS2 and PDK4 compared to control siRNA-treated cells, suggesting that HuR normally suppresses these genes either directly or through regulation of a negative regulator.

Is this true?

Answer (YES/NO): YES